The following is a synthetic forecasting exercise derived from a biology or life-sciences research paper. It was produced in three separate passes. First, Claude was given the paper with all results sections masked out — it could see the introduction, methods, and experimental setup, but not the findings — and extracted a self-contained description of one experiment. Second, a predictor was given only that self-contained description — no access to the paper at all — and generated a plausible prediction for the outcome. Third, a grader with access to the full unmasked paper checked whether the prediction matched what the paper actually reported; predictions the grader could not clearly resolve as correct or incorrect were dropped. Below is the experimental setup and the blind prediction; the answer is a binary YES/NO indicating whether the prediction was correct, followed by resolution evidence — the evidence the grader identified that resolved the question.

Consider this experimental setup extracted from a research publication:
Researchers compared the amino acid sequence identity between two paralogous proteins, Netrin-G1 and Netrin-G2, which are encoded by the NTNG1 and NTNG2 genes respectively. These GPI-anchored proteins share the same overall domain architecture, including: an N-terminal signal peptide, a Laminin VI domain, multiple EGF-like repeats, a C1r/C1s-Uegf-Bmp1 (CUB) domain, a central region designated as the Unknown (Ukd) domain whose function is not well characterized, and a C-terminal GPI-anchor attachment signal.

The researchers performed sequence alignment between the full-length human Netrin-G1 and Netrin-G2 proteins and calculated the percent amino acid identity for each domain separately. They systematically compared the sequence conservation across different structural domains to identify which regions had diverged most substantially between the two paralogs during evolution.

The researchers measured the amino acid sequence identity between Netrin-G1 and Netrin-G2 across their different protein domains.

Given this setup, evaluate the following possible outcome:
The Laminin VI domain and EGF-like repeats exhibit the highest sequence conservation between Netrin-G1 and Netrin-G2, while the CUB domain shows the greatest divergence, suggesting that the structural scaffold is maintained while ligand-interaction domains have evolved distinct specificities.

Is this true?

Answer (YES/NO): NO